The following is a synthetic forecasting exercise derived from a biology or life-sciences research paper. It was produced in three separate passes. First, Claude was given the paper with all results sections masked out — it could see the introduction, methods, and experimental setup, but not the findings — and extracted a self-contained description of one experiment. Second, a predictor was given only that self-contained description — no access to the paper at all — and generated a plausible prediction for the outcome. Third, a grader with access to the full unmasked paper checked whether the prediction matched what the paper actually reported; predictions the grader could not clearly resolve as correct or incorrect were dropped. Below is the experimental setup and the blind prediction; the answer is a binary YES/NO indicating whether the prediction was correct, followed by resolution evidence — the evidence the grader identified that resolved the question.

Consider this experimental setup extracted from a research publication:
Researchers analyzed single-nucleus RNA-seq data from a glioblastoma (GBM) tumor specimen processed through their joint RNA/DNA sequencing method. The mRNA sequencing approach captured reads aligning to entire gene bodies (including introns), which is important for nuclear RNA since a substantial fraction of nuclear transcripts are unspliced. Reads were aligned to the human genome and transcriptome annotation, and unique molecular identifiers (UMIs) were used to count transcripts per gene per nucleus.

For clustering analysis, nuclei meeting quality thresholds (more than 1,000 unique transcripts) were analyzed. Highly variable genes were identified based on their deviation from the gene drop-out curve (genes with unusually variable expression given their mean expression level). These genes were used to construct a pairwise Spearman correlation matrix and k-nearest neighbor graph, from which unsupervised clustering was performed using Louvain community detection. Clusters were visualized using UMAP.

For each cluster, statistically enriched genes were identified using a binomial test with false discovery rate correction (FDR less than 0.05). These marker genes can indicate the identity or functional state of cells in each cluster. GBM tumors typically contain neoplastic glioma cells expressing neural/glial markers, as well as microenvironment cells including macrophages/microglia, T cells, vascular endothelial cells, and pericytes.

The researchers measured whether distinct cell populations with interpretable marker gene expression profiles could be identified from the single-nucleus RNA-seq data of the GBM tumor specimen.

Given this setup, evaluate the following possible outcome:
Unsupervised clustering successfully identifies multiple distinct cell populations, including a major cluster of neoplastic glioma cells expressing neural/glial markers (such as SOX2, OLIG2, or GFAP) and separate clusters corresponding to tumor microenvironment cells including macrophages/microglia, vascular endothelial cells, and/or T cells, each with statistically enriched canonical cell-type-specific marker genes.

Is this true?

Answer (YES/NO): NO